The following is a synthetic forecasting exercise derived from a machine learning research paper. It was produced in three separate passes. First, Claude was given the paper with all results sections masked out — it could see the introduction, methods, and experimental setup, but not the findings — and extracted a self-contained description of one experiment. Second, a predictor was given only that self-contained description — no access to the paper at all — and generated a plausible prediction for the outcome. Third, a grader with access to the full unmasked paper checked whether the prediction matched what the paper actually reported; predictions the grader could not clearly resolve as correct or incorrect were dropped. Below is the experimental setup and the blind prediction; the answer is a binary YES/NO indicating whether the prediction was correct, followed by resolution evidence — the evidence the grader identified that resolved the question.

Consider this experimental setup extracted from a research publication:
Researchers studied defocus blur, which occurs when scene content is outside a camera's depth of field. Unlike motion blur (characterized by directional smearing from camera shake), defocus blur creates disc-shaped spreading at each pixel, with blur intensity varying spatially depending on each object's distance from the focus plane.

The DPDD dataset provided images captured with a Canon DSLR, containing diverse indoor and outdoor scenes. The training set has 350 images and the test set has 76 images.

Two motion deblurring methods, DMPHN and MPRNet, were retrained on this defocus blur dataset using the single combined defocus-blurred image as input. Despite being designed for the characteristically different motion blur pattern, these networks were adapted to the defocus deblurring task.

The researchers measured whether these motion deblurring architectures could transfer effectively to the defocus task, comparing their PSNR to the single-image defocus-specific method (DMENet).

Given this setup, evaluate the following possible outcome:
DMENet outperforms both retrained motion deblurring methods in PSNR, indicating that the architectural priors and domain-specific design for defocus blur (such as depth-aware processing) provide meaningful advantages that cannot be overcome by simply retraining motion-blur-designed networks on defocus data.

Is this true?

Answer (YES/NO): NO